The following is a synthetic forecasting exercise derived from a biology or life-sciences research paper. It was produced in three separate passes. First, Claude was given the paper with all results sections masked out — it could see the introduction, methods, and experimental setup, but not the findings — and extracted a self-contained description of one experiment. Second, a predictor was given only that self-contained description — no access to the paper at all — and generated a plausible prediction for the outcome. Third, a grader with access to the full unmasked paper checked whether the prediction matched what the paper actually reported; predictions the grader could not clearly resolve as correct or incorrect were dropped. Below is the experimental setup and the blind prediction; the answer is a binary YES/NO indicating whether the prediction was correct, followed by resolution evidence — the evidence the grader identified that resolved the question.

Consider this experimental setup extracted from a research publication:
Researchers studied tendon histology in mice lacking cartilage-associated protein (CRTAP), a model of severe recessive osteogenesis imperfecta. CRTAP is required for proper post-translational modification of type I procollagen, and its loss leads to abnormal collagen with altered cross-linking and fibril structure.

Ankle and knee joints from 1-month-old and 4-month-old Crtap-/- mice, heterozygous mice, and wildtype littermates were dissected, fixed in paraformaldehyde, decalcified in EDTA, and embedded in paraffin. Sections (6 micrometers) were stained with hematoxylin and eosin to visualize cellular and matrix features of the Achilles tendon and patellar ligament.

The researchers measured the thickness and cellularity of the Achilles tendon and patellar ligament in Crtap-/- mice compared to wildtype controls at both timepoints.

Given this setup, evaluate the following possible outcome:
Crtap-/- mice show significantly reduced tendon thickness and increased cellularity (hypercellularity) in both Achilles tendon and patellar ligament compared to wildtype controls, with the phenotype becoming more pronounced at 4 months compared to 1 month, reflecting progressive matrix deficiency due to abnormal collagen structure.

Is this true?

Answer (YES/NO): NO